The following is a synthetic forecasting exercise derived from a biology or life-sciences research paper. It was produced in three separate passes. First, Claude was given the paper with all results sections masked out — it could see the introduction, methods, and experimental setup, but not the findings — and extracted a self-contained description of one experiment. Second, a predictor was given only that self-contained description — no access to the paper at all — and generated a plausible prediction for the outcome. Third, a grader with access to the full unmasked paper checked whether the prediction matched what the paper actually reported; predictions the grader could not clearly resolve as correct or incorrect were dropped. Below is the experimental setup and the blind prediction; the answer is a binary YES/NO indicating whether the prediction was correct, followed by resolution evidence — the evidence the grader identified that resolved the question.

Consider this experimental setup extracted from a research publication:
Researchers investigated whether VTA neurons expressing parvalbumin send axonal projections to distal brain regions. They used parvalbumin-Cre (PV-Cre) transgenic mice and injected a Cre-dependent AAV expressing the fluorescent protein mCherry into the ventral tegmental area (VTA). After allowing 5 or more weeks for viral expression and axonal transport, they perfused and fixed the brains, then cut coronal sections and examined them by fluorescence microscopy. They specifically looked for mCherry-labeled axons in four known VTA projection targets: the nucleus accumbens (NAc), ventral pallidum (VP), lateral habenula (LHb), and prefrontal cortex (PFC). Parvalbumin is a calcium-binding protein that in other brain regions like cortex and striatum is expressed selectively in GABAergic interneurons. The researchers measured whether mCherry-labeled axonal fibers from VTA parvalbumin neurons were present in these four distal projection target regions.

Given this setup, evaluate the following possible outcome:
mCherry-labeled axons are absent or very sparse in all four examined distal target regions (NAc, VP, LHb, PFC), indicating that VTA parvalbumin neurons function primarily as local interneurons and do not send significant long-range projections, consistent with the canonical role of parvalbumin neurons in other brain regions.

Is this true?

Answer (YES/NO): NO